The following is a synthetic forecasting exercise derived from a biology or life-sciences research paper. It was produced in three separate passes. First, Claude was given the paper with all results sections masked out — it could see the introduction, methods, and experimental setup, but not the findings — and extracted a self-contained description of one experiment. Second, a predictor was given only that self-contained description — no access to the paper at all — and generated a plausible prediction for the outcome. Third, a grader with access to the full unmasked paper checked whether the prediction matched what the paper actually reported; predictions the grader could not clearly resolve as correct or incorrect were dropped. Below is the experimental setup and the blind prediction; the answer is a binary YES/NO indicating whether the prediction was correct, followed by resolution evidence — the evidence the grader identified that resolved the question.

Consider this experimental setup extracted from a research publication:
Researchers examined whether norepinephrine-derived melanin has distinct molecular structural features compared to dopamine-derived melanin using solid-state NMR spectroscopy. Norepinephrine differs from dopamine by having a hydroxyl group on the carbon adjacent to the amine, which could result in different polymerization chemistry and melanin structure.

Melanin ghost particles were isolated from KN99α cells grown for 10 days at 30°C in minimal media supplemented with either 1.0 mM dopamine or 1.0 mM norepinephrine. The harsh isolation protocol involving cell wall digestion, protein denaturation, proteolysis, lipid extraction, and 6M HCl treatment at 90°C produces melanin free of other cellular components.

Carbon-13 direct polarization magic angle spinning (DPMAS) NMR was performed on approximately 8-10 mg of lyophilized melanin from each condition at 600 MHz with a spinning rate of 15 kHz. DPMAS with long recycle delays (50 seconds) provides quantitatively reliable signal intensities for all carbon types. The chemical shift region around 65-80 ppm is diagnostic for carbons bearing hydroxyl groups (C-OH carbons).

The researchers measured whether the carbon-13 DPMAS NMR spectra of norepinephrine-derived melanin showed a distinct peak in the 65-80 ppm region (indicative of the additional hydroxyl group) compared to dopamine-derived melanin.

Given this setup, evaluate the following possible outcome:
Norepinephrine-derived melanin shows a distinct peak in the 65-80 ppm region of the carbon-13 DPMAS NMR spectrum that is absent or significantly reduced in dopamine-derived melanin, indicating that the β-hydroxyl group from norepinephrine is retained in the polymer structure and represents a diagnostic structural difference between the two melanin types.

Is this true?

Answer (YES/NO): NO